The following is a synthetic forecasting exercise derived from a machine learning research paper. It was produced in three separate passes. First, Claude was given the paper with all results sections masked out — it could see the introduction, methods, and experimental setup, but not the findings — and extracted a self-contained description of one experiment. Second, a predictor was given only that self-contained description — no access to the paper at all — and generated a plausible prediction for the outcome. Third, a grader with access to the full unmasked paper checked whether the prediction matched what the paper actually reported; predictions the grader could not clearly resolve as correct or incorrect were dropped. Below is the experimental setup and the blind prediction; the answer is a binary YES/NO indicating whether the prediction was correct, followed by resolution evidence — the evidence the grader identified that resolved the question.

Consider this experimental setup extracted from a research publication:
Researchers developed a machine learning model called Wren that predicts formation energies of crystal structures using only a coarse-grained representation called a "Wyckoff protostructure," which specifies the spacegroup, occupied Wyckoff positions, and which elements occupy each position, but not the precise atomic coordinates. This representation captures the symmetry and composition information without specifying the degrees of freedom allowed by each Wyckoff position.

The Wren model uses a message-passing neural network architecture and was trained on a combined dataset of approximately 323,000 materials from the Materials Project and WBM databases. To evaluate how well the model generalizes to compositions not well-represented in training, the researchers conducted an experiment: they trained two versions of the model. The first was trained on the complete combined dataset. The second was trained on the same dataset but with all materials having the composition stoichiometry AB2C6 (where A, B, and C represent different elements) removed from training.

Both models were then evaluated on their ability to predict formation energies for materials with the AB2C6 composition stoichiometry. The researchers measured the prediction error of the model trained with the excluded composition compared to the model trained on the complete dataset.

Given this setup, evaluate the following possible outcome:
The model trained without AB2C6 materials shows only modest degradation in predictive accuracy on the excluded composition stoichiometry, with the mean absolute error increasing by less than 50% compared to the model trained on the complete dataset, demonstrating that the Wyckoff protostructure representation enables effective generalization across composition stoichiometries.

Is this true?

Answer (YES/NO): NO